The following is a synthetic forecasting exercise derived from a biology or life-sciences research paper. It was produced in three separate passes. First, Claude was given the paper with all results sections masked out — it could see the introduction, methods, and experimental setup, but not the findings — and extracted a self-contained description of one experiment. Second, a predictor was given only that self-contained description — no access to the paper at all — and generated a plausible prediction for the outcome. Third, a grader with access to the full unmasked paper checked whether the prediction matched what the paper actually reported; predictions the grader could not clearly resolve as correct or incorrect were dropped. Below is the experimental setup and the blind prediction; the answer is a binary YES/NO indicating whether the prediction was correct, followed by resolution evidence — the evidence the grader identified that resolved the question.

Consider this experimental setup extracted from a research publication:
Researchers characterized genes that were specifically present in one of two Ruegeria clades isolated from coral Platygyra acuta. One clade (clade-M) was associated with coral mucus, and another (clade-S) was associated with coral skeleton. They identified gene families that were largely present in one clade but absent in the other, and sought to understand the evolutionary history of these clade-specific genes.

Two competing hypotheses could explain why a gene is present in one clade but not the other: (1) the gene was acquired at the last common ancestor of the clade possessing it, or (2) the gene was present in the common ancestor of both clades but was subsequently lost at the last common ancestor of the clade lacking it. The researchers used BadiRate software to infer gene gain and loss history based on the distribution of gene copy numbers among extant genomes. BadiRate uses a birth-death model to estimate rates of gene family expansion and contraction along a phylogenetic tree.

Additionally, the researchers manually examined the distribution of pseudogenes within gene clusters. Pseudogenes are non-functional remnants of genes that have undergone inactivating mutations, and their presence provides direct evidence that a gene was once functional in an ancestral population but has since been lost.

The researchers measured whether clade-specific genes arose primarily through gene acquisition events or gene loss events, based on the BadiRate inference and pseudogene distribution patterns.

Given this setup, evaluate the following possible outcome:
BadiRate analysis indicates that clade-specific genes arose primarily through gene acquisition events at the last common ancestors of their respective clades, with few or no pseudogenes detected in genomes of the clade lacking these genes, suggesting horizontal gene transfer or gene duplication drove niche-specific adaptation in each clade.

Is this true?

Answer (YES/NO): NO